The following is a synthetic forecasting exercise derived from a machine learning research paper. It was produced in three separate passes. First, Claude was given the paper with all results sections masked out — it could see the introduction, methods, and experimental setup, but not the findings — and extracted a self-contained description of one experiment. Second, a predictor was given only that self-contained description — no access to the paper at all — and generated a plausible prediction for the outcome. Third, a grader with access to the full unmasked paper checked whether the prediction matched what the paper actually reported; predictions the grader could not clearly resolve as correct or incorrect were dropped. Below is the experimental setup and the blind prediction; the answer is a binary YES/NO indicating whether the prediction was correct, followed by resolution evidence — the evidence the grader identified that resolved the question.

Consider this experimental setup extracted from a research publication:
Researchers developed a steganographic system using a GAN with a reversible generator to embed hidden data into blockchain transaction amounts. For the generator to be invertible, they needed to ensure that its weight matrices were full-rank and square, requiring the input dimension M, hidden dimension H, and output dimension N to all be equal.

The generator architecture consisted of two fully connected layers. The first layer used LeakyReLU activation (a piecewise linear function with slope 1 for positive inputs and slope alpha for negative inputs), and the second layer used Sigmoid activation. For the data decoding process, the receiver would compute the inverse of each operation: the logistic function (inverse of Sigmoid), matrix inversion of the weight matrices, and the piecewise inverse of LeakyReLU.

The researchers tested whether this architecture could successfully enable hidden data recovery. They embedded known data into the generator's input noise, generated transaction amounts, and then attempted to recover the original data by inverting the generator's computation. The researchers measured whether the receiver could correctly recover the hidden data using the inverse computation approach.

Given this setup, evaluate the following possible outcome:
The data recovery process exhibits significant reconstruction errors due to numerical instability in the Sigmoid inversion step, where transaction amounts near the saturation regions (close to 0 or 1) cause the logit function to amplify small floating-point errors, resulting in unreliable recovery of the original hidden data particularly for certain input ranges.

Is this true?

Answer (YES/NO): NO